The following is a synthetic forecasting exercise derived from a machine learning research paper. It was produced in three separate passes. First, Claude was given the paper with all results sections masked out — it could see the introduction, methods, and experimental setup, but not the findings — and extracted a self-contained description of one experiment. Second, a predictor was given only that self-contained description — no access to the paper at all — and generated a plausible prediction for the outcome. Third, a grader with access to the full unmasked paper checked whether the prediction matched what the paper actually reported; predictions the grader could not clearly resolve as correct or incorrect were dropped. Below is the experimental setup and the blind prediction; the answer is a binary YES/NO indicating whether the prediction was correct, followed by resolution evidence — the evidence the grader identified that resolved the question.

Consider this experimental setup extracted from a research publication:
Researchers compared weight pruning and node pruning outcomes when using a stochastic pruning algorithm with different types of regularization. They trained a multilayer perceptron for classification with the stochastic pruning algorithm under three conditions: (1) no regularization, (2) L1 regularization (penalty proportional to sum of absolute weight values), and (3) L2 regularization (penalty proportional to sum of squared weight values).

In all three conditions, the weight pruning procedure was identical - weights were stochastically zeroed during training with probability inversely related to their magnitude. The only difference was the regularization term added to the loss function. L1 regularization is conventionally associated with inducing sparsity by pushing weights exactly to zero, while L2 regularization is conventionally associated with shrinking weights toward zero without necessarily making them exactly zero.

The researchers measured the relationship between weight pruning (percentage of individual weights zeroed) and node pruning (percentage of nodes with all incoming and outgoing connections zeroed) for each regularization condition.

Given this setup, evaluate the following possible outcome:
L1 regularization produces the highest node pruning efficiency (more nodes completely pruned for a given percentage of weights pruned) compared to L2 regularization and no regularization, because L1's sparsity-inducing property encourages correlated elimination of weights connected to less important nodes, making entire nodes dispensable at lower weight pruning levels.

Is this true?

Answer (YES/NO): NO